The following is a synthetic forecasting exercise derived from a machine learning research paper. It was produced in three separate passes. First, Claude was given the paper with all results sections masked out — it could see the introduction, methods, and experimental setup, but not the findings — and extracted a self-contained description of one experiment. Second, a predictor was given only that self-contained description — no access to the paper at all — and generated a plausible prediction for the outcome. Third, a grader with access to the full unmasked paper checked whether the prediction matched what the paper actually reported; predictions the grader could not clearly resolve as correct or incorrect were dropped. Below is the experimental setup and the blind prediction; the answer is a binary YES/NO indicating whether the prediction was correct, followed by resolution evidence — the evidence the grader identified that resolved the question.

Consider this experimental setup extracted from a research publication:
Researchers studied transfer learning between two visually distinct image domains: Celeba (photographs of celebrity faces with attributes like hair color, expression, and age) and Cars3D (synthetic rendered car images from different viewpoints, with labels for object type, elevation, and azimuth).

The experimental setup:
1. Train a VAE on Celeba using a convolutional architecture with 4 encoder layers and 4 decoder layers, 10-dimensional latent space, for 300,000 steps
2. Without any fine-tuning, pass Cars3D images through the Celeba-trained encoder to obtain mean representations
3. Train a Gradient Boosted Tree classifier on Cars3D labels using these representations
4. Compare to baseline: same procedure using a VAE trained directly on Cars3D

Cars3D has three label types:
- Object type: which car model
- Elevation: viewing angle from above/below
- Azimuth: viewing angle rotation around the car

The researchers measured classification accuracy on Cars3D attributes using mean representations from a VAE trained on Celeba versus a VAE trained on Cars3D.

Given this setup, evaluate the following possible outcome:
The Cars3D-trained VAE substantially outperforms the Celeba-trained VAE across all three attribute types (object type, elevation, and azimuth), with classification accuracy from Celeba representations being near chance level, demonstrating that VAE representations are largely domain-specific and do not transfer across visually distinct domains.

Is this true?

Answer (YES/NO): NO